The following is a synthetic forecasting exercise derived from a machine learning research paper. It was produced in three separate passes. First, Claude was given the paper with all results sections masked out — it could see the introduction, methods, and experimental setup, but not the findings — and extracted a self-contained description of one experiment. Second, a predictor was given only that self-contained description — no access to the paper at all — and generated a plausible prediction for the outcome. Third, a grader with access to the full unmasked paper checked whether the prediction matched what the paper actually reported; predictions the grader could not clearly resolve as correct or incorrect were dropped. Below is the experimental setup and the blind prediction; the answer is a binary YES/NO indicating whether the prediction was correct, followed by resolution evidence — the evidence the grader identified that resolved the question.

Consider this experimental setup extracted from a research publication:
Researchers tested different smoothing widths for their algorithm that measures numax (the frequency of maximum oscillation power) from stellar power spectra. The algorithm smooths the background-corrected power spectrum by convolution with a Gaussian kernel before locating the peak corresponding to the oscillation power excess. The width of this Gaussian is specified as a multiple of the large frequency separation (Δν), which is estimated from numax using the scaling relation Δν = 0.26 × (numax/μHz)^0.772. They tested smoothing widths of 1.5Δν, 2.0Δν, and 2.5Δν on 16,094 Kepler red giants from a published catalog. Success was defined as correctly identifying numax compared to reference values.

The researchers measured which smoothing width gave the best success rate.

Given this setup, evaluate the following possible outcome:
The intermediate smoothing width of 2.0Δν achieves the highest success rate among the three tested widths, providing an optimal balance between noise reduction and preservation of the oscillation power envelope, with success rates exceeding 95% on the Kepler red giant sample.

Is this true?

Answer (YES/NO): YES